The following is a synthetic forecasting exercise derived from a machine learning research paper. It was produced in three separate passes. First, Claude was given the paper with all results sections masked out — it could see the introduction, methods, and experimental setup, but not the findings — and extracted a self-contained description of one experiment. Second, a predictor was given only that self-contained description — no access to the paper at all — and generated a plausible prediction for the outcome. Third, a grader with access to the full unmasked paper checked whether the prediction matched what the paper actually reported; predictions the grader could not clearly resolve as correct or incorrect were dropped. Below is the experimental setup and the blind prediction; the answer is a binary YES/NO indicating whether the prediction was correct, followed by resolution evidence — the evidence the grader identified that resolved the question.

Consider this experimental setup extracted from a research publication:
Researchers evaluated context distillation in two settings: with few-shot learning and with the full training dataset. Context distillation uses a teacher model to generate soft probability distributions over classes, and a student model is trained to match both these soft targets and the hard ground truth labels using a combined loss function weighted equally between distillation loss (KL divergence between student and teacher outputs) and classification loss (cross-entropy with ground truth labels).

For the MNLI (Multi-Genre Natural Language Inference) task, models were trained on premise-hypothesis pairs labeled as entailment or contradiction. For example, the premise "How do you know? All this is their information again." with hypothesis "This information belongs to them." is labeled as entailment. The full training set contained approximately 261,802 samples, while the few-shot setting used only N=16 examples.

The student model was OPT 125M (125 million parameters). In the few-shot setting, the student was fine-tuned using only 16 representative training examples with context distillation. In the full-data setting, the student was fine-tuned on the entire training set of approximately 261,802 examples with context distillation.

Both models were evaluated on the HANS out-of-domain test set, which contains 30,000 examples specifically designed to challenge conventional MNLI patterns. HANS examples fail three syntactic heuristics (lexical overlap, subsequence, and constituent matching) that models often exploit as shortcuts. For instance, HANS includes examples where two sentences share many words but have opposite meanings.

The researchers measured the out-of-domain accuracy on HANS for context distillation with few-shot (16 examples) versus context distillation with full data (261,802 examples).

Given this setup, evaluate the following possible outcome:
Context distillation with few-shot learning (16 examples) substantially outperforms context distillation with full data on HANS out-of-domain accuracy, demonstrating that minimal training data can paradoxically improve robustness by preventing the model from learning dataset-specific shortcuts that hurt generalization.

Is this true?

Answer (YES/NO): NO